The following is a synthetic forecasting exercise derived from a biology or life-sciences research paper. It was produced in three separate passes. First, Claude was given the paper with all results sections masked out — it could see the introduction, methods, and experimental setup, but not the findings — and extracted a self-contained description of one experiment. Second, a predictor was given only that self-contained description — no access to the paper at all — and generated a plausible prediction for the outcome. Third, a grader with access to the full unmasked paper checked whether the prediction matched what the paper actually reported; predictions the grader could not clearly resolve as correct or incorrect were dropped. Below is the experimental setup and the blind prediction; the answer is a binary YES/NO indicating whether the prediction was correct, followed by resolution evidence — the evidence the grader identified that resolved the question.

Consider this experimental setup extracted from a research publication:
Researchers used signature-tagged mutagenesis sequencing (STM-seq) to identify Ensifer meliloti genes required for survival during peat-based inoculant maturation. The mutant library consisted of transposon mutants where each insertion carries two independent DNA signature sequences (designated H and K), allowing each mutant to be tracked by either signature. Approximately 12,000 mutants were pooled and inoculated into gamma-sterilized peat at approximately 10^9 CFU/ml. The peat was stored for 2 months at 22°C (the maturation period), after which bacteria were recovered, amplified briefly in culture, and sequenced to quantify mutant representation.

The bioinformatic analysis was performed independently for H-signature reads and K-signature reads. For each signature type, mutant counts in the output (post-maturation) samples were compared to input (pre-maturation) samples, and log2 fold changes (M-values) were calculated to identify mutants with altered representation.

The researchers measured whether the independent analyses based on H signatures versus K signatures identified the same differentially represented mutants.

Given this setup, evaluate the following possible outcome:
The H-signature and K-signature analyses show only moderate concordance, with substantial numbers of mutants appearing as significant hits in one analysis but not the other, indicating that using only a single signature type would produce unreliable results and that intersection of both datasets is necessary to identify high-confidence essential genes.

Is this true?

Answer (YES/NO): NO